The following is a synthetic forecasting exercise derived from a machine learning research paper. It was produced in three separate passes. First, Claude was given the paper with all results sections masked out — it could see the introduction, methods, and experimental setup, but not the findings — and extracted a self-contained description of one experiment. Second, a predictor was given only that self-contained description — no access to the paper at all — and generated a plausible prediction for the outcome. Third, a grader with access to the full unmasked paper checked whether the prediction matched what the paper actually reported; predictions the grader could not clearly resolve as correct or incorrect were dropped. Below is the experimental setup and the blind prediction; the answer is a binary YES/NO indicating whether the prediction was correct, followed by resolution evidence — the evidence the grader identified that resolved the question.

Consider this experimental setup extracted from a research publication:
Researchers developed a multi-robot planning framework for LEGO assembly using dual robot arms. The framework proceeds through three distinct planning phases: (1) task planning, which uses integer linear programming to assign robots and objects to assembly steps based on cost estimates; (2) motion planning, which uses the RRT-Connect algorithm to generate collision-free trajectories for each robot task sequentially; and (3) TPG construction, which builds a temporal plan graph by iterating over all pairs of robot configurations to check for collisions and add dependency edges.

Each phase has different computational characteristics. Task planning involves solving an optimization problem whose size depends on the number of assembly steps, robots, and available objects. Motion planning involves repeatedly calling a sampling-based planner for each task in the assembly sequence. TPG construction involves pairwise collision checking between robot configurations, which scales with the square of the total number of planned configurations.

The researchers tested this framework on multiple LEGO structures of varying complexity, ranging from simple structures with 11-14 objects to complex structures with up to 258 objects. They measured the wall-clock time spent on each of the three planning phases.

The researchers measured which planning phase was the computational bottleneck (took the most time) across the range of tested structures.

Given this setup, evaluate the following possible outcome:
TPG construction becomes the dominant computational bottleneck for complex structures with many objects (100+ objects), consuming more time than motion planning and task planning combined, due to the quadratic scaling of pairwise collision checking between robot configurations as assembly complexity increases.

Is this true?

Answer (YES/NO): YES